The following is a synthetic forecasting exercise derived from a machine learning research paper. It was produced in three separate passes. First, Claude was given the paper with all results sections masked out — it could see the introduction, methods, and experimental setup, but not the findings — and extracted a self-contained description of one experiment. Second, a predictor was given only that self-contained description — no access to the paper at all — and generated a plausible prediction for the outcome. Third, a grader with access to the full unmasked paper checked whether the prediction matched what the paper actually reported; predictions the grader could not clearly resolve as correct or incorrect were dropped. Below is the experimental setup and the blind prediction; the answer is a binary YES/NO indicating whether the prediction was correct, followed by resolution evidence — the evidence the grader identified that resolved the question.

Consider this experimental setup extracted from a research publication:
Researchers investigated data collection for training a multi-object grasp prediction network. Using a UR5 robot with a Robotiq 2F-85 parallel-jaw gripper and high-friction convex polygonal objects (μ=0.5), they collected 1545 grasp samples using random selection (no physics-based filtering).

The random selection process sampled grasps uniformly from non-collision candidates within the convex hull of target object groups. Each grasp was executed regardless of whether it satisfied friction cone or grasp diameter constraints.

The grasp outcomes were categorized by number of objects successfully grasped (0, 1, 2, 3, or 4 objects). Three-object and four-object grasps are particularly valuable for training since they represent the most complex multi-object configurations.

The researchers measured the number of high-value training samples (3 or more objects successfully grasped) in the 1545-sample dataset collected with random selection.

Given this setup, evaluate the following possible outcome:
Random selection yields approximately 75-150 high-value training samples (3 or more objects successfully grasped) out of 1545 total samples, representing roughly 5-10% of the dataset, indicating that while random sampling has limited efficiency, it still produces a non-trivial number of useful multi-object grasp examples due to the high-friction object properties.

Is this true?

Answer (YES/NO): YES